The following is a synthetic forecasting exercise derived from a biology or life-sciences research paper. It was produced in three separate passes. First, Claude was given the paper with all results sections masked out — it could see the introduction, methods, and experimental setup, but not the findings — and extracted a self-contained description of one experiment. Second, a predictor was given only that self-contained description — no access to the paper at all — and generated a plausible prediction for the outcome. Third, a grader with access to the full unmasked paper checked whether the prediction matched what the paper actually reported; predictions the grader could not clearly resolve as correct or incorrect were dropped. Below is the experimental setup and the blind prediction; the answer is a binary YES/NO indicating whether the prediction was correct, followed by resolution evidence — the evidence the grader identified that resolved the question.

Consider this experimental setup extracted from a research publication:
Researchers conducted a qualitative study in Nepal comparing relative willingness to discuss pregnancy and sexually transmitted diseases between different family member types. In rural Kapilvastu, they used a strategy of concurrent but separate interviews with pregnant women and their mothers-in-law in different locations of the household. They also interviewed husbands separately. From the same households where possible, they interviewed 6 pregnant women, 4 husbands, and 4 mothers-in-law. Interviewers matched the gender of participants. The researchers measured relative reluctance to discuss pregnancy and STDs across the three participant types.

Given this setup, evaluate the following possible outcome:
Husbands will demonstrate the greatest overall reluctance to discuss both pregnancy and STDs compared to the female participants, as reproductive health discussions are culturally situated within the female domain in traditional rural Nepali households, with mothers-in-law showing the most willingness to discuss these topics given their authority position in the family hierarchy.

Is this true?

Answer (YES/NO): NO